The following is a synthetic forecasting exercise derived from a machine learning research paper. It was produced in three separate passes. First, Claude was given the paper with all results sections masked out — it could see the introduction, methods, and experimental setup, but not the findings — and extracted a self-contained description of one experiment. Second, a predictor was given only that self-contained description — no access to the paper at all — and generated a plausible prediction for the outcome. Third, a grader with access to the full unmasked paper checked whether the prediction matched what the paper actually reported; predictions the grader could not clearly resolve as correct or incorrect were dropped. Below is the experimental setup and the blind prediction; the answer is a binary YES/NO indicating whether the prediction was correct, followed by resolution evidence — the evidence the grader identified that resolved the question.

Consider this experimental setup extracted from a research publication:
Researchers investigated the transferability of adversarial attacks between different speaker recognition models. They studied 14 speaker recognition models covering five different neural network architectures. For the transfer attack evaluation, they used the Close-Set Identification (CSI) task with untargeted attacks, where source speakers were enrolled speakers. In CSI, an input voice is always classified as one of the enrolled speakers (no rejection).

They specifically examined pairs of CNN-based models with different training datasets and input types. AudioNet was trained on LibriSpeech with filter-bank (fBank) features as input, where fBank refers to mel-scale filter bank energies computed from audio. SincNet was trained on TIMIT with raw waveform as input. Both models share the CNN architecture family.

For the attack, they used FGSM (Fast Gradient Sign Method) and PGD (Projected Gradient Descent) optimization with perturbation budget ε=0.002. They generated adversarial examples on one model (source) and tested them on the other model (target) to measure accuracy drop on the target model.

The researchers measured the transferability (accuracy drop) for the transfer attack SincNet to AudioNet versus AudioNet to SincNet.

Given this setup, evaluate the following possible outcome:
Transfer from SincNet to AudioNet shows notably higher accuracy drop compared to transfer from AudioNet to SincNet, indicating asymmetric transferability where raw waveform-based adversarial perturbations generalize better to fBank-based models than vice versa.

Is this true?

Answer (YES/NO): YES